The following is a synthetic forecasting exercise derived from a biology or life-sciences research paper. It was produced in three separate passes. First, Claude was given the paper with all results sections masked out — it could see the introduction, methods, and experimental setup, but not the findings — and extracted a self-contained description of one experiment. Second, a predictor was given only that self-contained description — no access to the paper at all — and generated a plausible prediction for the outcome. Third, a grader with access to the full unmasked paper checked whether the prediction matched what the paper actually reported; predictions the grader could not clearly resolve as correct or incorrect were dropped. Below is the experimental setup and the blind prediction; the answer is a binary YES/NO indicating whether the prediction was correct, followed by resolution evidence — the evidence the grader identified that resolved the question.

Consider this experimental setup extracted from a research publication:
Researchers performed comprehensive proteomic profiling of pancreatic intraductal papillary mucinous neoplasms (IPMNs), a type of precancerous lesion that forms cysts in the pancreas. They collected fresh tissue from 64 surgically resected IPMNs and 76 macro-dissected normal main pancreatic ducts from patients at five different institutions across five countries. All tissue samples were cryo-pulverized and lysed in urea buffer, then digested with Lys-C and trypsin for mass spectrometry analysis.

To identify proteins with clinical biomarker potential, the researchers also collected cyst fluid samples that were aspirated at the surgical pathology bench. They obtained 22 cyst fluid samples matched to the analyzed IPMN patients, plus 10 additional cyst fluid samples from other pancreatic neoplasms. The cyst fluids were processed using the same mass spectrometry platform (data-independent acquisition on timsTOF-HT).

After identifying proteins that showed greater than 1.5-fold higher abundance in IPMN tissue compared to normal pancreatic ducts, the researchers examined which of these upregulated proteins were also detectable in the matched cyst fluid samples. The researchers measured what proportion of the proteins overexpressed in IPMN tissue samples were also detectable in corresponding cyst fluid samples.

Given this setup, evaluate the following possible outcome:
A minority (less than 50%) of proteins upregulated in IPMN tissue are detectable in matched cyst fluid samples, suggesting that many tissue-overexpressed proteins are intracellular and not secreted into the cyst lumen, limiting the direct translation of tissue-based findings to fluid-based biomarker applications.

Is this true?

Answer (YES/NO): YES